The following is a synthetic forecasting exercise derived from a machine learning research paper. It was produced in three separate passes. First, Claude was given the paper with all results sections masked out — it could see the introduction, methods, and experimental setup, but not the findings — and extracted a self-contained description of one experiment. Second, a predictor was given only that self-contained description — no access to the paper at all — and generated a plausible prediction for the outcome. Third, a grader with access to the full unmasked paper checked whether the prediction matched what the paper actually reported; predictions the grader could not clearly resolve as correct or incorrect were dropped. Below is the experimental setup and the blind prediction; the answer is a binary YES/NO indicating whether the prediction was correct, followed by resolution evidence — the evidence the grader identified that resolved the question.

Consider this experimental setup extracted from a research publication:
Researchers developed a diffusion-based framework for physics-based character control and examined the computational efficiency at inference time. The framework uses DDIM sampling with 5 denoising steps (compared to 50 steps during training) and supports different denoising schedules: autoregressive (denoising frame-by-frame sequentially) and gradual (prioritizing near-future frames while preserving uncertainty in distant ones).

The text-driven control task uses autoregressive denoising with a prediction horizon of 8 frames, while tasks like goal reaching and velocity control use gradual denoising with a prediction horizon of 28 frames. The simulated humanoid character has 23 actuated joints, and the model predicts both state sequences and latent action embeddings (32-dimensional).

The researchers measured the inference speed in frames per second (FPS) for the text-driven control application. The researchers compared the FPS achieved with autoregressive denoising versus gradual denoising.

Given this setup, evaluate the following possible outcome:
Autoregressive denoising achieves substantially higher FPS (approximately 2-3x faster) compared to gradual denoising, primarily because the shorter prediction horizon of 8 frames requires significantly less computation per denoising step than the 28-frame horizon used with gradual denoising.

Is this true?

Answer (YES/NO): NO